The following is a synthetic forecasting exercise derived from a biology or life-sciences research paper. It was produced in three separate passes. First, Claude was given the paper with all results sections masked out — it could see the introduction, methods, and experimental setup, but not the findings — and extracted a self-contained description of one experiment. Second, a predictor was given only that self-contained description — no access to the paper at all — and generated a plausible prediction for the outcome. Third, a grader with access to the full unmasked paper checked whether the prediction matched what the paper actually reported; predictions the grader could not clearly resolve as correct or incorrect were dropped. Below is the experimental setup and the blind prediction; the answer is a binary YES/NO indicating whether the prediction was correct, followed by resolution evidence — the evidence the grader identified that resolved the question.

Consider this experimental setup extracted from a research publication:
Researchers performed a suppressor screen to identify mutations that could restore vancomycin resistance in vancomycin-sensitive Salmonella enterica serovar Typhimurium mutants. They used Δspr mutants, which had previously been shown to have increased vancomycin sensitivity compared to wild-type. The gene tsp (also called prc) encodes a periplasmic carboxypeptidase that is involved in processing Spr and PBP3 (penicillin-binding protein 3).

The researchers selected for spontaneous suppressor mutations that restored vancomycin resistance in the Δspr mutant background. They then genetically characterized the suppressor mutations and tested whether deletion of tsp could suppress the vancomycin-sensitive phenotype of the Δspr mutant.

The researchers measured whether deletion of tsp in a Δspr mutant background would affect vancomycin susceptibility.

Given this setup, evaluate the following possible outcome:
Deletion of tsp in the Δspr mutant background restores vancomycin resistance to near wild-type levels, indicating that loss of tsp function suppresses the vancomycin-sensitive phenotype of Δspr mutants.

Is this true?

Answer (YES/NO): YES